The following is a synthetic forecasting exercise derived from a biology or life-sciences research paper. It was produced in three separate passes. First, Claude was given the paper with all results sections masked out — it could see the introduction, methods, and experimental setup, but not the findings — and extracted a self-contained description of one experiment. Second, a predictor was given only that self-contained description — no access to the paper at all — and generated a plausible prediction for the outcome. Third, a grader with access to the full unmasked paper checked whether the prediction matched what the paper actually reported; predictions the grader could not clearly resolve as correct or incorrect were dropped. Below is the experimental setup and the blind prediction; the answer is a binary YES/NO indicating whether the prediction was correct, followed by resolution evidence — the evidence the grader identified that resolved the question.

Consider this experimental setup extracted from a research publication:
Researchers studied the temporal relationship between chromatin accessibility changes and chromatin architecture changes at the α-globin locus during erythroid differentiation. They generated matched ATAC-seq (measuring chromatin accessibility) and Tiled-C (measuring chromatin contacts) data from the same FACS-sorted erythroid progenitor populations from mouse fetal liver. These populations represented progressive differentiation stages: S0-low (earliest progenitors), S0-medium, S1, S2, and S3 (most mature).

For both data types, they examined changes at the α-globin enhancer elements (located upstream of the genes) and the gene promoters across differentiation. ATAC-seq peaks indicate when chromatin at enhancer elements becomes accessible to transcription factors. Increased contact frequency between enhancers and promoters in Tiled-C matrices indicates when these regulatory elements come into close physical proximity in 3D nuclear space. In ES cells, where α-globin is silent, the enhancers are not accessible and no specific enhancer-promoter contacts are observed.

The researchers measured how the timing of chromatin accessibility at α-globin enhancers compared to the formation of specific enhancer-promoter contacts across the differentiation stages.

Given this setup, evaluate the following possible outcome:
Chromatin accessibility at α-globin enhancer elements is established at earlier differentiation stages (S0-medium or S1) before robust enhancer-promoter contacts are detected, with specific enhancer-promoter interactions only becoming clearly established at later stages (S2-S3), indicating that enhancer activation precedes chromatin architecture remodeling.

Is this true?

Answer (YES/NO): YES